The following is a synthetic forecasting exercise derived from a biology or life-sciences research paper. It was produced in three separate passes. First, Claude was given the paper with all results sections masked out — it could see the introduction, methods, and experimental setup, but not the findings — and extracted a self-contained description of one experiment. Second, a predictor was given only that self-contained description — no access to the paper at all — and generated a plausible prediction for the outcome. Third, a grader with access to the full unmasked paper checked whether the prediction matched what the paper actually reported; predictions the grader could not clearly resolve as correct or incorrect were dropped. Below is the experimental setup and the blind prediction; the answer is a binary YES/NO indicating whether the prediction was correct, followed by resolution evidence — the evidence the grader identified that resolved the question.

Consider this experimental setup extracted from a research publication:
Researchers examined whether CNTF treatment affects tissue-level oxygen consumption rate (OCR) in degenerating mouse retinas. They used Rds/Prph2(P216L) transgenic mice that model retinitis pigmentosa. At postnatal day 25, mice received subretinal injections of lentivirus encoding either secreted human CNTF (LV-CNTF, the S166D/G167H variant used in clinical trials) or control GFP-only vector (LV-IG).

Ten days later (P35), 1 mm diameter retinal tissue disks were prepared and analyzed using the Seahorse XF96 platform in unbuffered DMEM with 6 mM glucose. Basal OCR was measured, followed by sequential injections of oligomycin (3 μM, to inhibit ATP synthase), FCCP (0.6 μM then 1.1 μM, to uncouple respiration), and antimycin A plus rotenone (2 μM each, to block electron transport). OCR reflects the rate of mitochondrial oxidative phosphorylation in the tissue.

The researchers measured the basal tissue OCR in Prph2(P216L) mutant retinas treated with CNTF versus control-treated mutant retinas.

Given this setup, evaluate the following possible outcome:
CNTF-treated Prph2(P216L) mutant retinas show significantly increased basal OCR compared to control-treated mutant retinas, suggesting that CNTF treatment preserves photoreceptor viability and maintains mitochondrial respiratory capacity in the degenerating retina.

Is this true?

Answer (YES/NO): NO